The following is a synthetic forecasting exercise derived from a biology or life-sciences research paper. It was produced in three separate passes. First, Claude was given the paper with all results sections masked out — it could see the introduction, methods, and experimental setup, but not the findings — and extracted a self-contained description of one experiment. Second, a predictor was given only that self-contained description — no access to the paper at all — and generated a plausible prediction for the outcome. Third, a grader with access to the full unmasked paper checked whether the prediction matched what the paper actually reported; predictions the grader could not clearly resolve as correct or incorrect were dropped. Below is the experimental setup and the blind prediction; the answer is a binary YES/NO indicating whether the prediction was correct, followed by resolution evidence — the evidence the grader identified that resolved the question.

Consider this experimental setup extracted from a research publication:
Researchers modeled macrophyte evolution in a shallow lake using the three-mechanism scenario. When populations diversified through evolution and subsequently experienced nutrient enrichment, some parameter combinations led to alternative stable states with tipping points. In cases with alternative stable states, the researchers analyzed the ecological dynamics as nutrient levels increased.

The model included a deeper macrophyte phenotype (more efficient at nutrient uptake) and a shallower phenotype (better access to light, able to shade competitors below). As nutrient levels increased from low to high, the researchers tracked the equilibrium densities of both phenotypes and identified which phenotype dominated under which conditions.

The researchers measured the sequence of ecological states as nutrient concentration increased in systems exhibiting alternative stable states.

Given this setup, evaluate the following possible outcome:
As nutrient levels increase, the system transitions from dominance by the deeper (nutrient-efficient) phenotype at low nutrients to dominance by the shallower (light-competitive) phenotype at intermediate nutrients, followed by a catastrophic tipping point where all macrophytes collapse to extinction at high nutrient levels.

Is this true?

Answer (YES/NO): NO